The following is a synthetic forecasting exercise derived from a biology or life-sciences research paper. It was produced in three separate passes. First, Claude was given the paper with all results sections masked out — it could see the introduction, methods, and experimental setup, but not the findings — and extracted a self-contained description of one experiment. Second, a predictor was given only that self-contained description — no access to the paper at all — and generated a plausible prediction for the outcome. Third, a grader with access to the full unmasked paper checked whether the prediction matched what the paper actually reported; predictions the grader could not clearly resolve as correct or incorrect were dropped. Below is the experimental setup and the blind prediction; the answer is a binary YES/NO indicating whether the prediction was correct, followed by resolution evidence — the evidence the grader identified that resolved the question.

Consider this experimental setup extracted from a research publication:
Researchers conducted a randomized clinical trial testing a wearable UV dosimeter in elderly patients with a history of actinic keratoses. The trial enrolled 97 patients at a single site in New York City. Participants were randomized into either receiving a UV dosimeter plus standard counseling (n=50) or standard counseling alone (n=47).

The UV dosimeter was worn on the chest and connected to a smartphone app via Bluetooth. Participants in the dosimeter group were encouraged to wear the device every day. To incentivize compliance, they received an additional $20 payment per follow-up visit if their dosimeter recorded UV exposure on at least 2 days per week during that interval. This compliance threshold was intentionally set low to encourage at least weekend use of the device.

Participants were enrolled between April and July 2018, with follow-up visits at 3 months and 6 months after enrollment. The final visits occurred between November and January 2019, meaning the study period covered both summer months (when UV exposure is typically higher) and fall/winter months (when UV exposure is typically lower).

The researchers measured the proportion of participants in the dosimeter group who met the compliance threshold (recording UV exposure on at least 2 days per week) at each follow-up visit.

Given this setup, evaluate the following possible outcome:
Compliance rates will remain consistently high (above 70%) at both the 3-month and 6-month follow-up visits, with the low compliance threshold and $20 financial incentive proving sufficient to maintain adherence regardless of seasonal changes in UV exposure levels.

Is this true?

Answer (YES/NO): NO